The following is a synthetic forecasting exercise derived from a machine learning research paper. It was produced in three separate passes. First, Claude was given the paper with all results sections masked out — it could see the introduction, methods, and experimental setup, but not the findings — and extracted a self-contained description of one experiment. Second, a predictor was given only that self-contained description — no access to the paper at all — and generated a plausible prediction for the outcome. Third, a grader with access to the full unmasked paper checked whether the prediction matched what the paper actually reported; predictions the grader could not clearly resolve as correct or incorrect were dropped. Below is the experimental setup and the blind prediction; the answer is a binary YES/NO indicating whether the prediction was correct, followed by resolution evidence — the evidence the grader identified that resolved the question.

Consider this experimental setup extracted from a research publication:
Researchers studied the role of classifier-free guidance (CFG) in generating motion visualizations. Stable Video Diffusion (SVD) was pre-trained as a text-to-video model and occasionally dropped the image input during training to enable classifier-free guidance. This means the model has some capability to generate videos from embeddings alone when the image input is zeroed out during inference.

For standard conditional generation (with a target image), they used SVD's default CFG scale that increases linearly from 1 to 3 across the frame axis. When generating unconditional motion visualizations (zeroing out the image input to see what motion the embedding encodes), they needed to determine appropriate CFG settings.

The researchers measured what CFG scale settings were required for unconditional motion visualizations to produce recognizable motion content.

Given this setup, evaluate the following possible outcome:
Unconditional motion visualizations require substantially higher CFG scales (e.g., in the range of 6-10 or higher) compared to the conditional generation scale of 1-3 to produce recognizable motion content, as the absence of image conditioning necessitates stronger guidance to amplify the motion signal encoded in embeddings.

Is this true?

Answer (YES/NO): YES